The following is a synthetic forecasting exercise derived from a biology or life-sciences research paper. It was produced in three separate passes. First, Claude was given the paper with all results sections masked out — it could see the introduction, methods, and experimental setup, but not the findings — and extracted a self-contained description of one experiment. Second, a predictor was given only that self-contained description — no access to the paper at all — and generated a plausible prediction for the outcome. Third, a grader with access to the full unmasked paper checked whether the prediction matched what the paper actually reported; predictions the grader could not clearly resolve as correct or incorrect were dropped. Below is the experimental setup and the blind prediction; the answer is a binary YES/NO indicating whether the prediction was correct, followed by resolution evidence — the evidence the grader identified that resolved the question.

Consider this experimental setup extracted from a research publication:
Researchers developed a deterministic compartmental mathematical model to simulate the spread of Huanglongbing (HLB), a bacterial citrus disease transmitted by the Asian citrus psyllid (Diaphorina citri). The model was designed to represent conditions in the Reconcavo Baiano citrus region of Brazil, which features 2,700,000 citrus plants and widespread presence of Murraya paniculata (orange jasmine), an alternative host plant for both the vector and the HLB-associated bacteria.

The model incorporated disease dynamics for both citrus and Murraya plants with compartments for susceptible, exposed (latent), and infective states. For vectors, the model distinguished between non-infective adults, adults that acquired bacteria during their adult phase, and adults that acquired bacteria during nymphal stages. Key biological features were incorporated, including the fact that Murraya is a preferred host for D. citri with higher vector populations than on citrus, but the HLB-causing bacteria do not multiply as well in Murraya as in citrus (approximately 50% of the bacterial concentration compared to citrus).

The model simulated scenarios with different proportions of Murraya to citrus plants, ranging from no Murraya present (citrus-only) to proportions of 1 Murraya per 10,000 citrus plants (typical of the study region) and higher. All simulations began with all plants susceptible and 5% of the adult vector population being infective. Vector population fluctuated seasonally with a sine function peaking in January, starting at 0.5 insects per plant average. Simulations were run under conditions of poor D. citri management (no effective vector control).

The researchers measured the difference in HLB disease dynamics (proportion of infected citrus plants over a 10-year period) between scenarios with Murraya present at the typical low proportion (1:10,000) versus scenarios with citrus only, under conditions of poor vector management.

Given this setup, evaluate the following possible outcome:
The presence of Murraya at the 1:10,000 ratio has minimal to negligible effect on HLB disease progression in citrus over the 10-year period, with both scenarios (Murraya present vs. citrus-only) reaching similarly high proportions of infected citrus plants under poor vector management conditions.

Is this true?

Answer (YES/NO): YES